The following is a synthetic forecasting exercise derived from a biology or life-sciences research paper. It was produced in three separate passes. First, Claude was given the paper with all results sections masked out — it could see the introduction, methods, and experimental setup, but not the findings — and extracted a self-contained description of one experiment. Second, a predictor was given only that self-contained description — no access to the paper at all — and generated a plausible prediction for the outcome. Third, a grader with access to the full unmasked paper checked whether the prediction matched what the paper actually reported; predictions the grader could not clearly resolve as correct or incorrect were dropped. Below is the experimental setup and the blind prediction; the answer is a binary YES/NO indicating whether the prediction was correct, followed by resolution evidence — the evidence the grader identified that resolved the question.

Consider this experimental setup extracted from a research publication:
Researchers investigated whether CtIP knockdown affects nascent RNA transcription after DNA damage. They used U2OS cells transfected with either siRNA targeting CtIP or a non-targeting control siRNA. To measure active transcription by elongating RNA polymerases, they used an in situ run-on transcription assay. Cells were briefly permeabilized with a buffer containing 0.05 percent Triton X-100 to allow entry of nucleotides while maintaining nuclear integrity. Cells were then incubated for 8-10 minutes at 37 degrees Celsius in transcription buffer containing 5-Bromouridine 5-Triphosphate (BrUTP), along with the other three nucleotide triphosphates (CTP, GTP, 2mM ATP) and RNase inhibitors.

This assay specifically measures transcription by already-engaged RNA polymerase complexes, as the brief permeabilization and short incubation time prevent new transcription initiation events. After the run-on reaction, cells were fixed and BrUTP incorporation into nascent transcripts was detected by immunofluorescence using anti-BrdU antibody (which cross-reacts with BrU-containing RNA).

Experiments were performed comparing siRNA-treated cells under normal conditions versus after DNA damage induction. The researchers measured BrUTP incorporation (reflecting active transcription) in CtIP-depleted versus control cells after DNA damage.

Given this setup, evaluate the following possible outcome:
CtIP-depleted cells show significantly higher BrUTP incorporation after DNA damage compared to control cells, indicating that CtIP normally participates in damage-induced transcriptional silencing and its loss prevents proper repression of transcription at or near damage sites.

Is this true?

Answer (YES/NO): NO